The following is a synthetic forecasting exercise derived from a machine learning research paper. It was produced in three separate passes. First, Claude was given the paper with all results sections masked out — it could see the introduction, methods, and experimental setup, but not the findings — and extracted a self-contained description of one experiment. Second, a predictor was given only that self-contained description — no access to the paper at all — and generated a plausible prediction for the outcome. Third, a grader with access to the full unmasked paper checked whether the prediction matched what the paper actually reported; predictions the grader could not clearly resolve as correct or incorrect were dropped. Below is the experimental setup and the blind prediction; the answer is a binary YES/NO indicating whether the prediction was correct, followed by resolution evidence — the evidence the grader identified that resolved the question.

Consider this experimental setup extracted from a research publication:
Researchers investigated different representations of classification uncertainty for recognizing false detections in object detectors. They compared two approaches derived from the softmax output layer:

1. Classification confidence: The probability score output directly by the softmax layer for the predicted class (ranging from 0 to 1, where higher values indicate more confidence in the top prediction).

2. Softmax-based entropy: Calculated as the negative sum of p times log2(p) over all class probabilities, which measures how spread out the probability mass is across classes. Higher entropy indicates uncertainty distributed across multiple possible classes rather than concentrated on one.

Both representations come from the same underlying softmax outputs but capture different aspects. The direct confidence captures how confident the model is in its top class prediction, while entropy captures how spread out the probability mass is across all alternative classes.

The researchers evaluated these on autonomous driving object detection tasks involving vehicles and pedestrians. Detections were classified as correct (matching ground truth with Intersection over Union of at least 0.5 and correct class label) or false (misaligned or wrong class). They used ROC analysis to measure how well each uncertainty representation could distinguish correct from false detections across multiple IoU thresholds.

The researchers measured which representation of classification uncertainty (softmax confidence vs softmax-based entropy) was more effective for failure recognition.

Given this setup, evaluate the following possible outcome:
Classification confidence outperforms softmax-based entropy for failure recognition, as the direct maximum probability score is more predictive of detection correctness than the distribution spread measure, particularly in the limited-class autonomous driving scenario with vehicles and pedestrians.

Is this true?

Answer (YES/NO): NO